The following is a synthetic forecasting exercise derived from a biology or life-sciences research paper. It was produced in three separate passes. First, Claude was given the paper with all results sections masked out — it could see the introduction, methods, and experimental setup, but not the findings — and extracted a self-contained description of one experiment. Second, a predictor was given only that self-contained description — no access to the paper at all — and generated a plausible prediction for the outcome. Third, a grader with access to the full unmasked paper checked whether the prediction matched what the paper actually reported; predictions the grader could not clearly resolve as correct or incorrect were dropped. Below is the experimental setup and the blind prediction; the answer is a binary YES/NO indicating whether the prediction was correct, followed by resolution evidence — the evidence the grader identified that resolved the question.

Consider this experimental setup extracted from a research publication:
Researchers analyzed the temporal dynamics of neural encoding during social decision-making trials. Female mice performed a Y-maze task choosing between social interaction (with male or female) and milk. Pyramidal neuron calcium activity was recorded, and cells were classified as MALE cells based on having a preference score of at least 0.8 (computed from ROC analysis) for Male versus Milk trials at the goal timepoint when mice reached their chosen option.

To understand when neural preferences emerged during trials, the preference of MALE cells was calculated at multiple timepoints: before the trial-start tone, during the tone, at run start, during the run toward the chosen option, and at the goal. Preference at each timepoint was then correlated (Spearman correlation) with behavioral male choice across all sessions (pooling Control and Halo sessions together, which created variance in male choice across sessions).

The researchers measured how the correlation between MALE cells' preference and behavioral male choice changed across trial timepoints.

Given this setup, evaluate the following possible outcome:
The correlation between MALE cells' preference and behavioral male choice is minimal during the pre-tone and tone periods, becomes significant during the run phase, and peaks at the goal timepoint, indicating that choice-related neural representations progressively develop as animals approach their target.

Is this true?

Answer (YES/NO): NO